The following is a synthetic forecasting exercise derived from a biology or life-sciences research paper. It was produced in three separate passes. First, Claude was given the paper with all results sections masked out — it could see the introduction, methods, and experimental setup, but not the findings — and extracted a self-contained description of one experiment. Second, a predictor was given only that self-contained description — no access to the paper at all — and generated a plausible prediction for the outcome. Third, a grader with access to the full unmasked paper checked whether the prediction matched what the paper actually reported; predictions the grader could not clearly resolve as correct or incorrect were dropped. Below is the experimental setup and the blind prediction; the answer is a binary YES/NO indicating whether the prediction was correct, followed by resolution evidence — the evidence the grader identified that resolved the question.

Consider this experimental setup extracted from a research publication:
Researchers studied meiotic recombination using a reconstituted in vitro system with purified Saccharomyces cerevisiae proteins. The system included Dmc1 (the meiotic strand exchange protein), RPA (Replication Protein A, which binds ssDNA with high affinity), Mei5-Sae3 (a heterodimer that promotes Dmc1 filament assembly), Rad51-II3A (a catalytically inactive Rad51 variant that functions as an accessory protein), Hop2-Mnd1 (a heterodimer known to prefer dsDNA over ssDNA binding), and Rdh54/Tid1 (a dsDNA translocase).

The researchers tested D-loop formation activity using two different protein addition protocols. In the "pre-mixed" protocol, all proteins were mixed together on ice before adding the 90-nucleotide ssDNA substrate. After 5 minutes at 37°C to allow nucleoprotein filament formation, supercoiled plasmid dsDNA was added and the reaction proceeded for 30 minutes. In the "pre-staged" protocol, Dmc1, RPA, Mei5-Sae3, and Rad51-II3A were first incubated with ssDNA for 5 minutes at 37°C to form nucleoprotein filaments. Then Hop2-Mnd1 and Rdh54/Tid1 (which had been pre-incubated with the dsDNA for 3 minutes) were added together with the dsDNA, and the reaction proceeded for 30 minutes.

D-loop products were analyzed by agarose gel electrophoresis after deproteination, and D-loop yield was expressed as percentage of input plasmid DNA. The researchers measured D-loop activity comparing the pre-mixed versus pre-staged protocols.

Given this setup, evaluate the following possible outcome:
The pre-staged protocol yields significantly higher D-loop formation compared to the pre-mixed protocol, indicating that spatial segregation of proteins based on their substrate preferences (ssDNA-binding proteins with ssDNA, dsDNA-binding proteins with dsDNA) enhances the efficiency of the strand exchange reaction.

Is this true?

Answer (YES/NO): NO